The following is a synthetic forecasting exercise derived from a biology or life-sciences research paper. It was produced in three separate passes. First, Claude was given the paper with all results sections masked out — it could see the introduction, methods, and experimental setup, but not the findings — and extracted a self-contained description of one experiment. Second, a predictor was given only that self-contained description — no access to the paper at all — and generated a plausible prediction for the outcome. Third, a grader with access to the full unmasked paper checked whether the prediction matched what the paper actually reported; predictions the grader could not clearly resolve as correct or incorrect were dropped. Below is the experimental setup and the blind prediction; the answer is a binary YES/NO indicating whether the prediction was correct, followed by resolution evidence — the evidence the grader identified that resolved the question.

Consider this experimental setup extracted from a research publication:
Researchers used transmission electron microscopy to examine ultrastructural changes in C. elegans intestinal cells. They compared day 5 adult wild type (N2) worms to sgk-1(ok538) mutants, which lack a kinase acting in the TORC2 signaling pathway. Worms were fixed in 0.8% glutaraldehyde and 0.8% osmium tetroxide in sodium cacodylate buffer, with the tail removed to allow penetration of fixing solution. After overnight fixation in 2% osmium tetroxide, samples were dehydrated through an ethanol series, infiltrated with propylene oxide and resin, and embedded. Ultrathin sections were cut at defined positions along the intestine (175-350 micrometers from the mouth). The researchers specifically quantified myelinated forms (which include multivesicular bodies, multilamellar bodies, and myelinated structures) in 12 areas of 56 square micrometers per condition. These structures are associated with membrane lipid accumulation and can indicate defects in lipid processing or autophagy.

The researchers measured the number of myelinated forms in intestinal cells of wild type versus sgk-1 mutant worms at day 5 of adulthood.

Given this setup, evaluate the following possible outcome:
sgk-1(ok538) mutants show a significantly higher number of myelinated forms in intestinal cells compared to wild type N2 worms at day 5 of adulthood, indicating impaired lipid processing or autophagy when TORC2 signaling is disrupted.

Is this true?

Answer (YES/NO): YES